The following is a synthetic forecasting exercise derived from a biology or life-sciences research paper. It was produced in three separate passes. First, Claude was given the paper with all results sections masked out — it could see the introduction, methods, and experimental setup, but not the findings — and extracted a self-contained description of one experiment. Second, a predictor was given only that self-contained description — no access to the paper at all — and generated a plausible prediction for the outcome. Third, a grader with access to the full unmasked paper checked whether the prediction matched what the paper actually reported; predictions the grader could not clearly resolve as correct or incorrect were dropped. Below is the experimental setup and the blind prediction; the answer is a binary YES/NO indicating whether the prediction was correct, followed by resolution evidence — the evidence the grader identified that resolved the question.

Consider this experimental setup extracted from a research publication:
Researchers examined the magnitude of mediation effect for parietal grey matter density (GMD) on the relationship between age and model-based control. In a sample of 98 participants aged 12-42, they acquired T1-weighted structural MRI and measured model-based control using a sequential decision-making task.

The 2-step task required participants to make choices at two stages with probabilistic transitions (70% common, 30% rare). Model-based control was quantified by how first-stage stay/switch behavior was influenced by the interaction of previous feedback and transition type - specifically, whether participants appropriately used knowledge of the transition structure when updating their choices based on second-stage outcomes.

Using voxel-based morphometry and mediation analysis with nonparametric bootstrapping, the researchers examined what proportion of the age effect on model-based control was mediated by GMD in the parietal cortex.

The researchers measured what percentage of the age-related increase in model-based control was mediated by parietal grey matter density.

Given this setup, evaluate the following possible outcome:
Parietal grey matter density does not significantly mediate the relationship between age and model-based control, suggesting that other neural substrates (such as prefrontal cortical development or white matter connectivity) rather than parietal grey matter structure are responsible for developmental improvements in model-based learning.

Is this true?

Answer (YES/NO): NO